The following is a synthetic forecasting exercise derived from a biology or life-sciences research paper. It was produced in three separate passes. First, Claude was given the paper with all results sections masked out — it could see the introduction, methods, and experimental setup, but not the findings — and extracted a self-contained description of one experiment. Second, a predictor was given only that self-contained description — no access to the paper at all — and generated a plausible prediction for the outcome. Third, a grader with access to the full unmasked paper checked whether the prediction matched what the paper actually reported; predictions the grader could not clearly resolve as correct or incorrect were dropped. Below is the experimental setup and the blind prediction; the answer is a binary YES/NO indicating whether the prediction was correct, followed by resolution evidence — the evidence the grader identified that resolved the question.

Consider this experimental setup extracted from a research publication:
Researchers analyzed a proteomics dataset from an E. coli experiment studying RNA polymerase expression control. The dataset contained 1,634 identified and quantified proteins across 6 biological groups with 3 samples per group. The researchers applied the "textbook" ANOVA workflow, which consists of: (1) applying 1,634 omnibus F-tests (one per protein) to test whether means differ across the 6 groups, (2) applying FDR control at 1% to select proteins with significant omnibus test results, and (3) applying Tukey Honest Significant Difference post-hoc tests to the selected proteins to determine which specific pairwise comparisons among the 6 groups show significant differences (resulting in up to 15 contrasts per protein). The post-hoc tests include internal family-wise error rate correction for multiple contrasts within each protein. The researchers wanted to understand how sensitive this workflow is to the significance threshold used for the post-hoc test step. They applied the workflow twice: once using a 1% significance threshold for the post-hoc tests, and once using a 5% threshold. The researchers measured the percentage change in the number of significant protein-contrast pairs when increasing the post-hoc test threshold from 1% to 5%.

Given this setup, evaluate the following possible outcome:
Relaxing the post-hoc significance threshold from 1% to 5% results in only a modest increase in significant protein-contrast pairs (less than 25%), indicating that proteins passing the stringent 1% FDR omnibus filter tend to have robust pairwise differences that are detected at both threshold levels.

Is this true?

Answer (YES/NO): YES